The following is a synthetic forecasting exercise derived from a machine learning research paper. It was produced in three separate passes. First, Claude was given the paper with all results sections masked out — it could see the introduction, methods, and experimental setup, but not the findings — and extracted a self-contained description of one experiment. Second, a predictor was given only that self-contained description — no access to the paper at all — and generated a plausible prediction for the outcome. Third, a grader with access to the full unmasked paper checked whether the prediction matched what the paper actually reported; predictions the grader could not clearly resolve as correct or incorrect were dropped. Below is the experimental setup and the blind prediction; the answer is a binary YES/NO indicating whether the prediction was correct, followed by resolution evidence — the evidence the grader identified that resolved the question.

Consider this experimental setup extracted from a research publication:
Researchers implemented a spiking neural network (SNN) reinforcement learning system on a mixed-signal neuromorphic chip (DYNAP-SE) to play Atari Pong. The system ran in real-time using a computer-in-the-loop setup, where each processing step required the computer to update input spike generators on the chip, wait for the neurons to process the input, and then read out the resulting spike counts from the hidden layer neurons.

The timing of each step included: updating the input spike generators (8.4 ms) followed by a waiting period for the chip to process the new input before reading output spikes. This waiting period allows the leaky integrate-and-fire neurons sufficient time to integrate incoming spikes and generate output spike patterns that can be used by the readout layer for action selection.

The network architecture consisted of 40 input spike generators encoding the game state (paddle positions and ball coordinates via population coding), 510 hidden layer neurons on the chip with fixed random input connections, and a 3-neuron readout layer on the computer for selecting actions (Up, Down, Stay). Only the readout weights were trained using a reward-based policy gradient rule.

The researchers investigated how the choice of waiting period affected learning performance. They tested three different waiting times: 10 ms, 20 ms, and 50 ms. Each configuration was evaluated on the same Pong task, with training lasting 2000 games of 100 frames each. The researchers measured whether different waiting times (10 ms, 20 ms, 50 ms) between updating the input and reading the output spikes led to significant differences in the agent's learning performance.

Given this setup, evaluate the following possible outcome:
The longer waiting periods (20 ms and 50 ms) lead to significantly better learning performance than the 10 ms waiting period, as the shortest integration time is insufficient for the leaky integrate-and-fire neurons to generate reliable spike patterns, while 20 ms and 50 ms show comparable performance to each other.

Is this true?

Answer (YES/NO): NO